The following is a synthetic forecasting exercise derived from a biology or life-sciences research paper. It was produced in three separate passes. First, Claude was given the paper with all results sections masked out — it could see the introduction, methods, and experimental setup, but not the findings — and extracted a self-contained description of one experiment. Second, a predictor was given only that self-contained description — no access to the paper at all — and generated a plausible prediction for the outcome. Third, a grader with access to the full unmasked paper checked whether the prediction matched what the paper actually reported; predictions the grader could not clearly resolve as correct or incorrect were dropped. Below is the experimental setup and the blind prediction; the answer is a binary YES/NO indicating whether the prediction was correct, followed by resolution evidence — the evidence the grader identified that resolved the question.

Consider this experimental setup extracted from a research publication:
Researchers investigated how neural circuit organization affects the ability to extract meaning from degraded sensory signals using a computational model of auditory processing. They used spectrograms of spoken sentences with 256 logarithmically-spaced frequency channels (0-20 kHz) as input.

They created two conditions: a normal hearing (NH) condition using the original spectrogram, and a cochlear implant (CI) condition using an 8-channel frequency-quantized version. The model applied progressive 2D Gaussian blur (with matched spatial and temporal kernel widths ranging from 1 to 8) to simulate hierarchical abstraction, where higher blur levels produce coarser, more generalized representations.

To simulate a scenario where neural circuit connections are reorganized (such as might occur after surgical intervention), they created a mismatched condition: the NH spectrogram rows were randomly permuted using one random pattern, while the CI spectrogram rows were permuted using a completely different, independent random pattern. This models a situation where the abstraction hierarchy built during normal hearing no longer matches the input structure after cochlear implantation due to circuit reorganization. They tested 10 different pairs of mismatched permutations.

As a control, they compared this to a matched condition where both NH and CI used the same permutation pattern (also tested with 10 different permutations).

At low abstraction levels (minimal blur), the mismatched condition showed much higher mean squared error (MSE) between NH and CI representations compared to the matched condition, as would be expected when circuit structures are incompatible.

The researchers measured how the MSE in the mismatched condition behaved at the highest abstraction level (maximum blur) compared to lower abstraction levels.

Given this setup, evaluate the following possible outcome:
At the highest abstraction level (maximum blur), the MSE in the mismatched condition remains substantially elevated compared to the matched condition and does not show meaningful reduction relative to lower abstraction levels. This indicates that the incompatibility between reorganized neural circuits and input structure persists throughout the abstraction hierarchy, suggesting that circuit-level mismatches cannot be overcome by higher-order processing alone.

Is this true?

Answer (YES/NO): NO